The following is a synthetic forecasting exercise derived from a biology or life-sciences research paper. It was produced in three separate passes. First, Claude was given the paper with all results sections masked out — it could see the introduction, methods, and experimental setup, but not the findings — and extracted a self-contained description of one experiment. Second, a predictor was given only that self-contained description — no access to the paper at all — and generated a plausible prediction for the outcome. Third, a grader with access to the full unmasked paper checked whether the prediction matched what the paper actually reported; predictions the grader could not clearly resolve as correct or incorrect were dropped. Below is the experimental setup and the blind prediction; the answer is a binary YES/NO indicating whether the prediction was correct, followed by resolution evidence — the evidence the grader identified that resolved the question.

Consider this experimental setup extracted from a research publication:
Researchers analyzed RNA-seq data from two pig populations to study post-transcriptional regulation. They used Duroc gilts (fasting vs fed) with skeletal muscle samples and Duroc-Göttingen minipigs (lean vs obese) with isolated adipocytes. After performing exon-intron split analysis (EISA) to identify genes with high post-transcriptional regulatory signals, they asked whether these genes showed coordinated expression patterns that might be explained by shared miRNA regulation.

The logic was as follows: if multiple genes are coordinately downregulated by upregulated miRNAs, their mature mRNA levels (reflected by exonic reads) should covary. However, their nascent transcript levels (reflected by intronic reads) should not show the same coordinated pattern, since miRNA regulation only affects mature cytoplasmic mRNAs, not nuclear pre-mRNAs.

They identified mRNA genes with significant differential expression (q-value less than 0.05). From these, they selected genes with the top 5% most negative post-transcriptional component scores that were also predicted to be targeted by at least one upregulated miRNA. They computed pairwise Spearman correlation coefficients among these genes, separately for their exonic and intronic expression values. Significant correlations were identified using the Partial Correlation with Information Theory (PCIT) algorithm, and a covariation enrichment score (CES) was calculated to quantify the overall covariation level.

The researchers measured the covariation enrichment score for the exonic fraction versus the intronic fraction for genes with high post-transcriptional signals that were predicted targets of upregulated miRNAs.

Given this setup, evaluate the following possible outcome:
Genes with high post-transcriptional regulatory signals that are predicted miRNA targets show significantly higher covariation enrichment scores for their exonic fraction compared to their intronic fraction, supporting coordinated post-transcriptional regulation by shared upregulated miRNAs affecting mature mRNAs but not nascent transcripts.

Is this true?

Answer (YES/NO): YES